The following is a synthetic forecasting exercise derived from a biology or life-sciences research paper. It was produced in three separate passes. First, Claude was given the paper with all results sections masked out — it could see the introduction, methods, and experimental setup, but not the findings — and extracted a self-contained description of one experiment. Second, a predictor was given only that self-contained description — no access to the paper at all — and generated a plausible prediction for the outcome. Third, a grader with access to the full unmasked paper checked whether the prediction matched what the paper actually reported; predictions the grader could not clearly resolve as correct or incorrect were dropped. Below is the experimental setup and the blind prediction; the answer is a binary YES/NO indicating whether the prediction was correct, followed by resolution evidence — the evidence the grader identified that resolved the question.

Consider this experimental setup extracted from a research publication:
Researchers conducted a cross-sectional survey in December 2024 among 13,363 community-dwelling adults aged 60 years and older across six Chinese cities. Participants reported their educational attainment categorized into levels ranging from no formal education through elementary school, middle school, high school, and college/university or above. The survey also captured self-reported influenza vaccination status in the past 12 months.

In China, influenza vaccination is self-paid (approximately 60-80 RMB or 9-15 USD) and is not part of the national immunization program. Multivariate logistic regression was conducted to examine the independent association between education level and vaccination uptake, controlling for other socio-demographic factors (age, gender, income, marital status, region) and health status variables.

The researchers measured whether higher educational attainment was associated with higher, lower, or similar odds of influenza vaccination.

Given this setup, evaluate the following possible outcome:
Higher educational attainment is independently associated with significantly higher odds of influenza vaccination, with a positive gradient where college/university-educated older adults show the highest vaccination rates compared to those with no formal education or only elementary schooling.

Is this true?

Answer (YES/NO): YES